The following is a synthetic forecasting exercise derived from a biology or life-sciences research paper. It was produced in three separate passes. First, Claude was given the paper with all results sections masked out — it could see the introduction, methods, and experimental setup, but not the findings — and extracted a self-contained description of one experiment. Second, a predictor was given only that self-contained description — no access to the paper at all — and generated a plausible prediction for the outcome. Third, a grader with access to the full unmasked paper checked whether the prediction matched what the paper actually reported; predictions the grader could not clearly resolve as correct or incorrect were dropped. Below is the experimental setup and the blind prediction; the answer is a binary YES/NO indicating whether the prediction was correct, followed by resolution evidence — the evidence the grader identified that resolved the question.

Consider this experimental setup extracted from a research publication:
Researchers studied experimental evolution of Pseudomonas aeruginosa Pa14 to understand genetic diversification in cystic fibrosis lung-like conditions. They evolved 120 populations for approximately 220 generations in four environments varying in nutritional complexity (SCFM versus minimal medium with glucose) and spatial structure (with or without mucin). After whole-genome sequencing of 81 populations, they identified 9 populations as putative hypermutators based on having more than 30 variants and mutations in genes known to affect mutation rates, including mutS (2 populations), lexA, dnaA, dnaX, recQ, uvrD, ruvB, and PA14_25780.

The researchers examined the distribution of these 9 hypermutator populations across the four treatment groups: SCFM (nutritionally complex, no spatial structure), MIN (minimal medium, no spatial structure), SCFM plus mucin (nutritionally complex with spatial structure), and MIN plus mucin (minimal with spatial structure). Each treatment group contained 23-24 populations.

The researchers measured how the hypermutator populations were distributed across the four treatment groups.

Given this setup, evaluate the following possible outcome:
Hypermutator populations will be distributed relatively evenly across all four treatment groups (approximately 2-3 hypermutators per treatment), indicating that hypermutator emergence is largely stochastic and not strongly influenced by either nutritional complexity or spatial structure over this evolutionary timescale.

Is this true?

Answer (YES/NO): NO